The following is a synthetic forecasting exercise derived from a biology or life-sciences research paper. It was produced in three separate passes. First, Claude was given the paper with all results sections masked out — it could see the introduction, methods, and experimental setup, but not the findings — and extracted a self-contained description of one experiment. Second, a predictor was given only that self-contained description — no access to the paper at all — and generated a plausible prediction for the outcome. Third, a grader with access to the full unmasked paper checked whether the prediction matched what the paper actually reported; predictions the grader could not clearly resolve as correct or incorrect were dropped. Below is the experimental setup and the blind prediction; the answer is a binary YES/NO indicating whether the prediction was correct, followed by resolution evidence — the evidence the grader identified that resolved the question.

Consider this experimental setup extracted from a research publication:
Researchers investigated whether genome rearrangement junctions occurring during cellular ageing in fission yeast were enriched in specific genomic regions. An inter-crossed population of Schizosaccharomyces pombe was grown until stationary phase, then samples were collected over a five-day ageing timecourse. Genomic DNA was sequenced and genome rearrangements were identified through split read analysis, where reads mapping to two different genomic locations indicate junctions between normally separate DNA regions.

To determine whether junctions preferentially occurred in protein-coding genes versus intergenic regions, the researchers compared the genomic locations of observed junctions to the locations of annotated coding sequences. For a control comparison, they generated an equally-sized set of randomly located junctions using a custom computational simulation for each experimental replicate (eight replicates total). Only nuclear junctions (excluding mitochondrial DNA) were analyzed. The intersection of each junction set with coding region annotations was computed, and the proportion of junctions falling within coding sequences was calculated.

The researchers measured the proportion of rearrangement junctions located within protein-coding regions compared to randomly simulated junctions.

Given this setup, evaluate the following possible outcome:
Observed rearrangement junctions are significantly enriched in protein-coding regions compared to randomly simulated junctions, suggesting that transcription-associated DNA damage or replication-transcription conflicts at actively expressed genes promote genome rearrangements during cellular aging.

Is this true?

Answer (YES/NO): NO